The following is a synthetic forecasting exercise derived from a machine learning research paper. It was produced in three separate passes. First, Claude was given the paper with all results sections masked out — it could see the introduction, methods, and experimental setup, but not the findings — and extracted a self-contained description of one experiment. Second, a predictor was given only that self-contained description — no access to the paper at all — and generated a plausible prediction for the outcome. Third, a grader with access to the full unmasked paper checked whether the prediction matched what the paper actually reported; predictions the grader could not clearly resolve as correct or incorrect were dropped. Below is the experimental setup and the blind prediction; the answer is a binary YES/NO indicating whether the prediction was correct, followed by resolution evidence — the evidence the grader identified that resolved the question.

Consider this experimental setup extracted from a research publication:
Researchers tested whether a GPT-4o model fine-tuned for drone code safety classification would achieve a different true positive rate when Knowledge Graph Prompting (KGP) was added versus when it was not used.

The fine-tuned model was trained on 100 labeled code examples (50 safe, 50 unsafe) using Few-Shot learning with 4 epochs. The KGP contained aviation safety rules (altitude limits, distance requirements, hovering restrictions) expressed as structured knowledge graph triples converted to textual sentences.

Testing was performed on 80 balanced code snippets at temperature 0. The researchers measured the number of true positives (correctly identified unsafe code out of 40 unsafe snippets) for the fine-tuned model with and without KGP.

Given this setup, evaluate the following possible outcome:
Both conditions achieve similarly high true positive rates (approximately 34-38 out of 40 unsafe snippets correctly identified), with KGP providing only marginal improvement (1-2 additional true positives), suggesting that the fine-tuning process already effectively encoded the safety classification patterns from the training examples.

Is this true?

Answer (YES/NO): NO